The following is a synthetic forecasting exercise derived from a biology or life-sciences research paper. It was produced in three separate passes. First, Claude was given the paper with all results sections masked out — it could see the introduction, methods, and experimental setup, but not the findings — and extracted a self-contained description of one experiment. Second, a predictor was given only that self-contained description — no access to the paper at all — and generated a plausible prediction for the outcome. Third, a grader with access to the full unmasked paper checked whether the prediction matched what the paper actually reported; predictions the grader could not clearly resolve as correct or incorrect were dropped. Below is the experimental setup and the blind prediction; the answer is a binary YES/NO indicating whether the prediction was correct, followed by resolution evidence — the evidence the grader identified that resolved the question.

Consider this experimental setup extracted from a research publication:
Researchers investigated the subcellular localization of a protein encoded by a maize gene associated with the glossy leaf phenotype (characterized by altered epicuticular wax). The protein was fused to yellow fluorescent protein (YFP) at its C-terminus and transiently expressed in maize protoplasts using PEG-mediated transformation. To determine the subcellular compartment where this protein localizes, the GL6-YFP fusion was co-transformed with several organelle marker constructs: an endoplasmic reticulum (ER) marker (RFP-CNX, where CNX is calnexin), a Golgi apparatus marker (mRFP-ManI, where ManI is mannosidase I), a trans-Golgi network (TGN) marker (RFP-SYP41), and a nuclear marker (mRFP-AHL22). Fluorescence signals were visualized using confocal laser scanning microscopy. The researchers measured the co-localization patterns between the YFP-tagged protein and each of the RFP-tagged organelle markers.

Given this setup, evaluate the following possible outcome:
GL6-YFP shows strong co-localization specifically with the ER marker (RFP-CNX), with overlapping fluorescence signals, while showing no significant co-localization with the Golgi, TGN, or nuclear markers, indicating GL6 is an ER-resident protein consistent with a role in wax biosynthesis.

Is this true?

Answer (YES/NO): NO